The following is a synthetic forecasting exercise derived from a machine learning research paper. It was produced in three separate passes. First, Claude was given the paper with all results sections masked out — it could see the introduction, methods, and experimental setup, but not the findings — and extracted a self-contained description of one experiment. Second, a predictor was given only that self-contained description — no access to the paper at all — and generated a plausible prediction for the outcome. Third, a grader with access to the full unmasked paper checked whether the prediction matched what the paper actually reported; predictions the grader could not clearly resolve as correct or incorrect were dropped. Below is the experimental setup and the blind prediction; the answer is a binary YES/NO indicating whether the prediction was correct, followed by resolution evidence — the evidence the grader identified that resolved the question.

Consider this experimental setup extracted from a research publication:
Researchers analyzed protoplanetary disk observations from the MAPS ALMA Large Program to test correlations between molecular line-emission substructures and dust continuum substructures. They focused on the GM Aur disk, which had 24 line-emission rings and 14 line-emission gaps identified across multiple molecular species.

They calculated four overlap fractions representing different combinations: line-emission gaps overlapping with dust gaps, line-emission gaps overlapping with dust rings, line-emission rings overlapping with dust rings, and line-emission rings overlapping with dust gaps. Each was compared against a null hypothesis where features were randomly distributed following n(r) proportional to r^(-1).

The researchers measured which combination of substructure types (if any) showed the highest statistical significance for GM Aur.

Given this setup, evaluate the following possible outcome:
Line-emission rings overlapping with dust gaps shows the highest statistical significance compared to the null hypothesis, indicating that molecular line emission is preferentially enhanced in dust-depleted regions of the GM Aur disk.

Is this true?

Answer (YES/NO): YES